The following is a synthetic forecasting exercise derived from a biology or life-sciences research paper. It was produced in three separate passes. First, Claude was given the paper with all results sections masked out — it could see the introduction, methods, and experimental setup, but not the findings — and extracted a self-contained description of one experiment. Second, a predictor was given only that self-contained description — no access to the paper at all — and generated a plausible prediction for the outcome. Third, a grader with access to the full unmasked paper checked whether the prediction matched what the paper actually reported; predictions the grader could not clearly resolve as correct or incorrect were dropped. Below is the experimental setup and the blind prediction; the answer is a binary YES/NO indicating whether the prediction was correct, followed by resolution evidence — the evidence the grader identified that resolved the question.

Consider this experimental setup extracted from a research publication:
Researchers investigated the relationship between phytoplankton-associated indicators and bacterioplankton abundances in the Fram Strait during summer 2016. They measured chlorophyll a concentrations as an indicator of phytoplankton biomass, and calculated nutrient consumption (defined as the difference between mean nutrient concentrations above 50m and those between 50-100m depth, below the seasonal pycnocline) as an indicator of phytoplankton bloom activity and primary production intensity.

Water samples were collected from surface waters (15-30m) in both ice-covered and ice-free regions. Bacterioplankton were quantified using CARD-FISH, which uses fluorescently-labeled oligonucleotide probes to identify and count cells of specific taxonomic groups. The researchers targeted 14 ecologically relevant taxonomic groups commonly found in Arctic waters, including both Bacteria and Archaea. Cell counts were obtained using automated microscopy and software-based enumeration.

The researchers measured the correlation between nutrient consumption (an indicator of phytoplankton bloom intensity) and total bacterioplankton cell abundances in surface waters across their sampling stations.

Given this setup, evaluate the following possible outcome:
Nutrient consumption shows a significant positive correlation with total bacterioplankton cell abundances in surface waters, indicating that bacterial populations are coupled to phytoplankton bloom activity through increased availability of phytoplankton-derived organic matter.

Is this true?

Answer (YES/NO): NO